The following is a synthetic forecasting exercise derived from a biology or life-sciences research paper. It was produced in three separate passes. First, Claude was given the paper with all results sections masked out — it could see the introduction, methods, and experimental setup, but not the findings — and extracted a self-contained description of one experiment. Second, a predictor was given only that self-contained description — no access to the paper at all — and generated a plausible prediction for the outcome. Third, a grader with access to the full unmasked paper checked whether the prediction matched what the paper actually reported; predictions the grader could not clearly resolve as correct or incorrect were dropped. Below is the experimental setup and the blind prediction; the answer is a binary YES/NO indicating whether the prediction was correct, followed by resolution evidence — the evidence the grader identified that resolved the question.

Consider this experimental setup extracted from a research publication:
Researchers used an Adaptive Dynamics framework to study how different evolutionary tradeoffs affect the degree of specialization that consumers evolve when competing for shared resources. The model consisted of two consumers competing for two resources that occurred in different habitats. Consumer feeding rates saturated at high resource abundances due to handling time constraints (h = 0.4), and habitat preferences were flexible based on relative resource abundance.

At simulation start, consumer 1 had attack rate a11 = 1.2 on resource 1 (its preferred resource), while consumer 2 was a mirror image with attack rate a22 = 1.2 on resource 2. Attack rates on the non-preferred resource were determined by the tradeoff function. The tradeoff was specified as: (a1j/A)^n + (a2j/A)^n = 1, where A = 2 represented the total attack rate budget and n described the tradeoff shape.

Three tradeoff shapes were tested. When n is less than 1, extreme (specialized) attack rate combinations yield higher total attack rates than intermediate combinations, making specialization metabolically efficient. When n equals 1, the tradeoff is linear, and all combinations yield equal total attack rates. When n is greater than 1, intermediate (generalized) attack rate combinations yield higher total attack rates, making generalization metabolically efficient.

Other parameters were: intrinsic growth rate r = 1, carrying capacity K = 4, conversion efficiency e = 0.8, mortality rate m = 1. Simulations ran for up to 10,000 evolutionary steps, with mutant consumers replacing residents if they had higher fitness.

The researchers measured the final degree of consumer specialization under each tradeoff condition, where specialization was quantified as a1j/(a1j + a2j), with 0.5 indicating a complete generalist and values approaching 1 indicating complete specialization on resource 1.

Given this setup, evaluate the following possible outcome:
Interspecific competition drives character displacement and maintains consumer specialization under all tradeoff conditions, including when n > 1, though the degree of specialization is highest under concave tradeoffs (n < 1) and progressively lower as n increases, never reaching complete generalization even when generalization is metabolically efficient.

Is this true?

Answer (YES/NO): NO